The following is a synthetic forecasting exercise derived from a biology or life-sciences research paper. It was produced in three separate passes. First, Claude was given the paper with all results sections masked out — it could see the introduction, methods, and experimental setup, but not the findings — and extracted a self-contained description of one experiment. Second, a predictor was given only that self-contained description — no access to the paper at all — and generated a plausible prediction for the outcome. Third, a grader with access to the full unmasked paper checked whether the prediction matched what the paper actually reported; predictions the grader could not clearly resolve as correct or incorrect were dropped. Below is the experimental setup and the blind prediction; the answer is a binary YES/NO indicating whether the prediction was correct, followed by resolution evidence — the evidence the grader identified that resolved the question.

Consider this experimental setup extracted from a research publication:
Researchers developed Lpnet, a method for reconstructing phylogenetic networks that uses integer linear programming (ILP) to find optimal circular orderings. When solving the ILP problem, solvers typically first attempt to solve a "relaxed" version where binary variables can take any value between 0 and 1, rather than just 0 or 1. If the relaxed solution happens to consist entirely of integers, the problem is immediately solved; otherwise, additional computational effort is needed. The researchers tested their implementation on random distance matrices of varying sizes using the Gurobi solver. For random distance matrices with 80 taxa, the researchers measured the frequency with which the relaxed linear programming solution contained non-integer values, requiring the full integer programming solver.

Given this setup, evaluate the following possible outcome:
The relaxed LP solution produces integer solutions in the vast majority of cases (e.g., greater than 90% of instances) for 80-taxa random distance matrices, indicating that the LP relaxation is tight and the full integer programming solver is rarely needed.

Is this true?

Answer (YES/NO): YES